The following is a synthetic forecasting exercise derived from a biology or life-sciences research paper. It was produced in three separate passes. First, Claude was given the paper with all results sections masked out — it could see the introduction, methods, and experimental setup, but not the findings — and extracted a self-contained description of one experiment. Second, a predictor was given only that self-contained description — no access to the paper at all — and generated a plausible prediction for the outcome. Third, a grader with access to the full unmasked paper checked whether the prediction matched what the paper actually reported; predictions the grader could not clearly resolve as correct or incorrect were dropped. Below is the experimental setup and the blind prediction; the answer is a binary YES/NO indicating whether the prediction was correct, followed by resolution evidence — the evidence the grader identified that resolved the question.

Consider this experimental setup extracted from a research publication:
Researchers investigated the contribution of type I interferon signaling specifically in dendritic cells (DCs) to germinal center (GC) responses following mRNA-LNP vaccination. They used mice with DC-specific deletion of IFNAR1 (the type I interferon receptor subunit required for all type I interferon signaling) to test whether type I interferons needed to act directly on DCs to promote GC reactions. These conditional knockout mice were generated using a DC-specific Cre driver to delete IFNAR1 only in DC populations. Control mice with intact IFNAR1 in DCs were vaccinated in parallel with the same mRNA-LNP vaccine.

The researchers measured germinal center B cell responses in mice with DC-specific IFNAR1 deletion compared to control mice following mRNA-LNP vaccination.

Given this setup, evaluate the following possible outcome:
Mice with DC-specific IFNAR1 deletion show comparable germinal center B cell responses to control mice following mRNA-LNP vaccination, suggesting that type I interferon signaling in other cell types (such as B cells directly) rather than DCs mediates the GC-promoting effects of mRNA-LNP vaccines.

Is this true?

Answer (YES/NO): NO